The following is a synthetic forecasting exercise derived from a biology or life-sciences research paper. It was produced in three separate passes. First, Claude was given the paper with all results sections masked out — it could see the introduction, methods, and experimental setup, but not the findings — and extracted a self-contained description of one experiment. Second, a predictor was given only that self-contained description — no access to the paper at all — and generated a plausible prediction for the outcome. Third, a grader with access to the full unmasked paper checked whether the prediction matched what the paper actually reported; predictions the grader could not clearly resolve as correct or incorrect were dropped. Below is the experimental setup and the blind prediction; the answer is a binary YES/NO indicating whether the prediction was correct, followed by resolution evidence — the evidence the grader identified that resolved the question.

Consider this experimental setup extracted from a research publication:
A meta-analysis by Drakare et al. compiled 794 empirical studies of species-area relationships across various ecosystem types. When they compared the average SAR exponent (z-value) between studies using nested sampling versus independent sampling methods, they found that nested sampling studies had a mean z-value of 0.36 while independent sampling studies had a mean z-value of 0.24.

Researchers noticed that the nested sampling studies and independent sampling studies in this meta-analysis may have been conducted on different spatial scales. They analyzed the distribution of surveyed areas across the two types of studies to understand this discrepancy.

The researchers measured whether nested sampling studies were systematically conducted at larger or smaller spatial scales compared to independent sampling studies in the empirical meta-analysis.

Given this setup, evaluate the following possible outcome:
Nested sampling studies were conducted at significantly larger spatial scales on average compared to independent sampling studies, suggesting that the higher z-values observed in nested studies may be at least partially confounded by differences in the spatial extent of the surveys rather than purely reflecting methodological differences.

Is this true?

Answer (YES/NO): NO